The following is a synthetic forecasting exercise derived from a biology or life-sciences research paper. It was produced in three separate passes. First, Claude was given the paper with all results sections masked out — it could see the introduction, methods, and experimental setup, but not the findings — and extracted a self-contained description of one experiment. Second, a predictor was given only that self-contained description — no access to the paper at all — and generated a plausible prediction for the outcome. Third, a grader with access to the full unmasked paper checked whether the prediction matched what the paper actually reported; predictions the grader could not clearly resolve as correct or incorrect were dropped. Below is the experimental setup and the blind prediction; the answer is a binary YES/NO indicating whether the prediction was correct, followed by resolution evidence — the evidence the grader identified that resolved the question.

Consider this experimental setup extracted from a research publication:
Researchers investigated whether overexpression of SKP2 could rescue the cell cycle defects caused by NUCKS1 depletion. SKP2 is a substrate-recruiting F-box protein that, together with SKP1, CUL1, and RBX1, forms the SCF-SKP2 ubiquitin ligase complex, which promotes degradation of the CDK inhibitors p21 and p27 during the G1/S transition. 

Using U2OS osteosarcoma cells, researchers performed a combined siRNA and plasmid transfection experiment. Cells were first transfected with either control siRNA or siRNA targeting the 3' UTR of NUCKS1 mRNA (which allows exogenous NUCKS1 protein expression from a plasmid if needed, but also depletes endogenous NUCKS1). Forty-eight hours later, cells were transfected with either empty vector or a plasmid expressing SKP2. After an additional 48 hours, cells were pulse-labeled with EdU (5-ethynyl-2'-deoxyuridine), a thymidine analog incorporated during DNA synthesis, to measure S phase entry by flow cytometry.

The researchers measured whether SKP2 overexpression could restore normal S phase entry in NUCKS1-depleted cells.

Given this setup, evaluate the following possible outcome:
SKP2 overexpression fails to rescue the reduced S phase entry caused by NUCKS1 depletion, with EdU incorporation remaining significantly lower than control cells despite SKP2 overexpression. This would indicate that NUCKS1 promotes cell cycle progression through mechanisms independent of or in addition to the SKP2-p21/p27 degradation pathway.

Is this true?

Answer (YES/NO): NO